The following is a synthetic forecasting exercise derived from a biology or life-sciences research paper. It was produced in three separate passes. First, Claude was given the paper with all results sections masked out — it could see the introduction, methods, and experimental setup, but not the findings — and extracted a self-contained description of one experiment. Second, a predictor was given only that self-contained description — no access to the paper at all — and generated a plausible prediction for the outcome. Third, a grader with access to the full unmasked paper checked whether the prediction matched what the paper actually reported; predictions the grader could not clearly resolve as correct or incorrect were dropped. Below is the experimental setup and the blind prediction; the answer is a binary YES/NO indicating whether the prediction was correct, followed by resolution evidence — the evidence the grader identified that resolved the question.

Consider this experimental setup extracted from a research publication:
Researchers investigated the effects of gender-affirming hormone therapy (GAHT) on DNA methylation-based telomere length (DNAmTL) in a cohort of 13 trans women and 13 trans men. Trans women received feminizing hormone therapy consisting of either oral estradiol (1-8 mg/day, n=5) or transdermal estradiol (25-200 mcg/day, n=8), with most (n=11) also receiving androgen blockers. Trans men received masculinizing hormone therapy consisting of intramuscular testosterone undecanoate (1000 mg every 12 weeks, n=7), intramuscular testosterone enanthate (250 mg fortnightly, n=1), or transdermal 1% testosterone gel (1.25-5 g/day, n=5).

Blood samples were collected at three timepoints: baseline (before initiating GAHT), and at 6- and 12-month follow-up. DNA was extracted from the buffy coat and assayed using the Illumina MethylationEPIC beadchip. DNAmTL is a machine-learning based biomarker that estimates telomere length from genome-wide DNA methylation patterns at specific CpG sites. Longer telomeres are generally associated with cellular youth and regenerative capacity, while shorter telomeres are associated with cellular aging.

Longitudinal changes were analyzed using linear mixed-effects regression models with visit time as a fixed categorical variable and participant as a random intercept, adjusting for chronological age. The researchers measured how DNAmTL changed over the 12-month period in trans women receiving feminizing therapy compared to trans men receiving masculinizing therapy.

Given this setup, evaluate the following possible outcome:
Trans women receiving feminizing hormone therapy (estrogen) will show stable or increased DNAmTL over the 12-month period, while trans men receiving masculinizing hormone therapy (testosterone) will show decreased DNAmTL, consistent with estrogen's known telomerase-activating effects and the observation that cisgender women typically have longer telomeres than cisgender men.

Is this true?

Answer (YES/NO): YES